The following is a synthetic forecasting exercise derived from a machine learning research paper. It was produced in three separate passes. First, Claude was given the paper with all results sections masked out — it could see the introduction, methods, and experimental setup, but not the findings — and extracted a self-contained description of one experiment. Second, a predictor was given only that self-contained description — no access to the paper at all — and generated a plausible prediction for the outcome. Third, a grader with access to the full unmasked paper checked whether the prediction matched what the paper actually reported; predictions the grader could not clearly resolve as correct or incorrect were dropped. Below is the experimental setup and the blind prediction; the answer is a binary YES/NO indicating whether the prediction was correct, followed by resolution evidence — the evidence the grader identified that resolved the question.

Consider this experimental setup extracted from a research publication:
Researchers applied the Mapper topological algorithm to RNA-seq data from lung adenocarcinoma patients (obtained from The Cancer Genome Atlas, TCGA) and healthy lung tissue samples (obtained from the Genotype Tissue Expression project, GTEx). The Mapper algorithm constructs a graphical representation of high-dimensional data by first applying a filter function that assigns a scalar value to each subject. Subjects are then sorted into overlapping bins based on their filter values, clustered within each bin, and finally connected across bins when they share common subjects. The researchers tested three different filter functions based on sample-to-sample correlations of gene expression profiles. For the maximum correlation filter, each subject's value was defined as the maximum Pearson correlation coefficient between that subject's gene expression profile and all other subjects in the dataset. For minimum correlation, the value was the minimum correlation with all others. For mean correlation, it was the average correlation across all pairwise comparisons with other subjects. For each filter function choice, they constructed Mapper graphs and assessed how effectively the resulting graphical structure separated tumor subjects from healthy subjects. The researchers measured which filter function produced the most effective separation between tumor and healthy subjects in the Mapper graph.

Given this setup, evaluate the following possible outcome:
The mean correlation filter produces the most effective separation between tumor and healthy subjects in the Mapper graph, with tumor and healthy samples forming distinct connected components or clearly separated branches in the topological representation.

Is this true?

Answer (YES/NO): YES